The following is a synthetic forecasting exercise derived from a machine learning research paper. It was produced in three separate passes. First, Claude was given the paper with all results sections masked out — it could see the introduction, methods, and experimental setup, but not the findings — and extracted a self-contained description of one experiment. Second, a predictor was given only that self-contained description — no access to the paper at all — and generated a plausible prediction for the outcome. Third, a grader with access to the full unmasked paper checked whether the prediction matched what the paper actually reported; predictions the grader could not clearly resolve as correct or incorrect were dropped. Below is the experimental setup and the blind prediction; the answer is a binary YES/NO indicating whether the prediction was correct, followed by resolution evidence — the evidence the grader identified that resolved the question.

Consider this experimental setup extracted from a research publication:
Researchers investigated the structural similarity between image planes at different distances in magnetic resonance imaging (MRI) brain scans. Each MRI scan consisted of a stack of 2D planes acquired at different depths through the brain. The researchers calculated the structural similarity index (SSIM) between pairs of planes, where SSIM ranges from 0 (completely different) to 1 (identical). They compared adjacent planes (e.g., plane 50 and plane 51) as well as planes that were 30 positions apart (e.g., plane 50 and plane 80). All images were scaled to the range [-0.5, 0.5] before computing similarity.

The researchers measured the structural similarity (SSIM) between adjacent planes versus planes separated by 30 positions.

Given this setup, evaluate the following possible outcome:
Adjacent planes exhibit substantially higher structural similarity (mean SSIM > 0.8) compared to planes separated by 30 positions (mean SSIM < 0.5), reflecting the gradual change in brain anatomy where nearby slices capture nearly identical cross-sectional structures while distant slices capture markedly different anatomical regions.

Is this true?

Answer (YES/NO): YES